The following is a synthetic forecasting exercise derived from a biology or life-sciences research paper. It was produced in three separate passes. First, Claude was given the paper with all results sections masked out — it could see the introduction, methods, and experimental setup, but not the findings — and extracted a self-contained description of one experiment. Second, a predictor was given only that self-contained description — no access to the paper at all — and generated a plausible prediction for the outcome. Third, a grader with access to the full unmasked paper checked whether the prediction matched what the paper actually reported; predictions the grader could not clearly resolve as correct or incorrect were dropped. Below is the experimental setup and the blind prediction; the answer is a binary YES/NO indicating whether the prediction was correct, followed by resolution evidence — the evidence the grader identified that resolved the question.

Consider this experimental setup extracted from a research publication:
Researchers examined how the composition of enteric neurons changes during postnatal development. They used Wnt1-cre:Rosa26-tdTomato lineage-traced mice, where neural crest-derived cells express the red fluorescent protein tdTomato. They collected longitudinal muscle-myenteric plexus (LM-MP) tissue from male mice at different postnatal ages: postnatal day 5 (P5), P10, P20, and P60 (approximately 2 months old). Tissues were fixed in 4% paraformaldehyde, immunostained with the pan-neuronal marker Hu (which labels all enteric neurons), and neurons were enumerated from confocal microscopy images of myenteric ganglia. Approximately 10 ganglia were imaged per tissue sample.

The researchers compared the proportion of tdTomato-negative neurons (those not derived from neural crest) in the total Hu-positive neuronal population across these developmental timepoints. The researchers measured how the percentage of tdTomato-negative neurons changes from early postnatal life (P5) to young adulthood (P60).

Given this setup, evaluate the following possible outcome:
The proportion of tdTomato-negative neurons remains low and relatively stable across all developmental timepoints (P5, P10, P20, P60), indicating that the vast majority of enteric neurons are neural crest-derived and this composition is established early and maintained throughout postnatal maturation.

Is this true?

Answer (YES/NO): NO